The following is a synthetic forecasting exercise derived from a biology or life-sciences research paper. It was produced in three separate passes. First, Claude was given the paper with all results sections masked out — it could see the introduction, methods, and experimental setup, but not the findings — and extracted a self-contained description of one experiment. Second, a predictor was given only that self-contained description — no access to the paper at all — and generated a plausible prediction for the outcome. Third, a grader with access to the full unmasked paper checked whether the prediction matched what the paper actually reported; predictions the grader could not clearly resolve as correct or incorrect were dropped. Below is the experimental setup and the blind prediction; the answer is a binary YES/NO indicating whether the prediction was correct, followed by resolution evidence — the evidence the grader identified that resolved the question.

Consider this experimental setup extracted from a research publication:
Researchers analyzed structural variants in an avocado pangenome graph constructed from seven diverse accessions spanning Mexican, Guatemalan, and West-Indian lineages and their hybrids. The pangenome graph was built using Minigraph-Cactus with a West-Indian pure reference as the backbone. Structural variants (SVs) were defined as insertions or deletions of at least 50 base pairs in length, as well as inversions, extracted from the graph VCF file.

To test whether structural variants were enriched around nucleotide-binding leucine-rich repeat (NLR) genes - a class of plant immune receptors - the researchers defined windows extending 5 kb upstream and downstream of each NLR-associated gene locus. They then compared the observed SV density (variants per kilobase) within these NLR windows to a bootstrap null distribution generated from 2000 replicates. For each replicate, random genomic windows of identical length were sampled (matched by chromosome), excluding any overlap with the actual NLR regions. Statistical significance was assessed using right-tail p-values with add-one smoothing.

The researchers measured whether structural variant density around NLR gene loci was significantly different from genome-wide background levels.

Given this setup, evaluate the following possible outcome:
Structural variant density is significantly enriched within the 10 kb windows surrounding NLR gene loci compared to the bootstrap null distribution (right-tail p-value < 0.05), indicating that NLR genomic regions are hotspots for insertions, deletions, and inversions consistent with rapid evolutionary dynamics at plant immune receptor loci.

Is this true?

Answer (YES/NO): YES